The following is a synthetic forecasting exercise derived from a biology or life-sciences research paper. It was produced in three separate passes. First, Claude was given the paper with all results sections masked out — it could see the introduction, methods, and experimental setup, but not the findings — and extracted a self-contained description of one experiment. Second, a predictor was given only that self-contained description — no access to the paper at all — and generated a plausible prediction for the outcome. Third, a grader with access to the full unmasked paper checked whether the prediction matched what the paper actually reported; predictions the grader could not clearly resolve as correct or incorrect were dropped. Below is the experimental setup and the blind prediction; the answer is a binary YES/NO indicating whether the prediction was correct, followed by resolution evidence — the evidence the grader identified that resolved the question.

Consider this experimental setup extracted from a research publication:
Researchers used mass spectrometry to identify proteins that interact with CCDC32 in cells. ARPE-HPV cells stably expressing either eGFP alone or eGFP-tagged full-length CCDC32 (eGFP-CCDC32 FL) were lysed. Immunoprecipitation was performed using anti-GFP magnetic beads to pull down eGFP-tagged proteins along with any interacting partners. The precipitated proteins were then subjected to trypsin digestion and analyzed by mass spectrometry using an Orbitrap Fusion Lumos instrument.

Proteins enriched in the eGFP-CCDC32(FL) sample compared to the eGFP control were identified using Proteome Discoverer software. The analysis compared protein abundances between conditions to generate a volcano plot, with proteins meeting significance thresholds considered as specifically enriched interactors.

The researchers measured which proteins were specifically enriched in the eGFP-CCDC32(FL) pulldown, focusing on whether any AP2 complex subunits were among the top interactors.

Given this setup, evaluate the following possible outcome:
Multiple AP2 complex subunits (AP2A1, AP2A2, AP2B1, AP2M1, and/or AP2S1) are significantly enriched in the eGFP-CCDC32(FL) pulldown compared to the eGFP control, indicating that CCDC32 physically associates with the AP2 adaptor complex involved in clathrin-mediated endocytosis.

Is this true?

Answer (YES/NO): YES